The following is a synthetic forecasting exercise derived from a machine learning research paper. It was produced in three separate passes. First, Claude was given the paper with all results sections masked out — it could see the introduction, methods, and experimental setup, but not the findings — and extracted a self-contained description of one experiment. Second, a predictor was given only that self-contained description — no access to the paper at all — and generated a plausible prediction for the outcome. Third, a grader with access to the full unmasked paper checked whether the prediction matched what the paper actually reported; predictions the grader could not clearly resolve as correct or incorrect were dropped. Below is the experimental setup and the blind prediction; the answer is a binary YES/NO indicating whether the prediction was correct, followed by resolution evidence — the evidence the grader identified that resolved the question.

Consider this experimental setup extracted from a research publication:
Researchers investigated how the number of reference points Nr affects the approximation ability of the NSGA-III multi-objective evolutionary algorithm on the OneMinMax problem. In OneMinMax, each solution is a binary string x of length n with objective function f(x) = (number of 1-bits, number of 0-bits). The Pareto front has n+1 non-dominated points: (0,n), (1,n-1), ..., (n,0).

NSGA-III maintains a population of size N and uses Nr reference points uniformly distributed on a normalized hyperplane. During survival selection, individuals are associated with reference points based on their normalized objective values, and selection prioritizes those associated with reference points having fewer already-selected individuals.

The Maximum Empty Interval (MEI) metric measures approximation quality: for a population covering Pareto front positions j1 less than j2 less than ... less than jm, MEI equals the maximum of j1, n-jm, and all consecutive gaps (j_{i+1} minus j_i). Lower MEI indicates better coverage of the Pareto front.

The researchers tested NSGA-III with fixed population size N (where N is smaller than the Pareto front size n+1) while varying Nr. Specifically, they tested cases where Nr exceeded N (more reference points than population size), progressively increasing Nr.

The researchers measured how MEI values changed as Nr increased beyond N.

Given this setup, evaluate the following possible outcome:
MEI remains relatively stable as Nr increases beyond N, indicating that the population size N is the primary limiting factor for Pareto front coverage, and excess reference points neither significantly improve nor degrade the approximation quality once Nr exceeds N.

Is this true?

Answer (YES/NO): NO